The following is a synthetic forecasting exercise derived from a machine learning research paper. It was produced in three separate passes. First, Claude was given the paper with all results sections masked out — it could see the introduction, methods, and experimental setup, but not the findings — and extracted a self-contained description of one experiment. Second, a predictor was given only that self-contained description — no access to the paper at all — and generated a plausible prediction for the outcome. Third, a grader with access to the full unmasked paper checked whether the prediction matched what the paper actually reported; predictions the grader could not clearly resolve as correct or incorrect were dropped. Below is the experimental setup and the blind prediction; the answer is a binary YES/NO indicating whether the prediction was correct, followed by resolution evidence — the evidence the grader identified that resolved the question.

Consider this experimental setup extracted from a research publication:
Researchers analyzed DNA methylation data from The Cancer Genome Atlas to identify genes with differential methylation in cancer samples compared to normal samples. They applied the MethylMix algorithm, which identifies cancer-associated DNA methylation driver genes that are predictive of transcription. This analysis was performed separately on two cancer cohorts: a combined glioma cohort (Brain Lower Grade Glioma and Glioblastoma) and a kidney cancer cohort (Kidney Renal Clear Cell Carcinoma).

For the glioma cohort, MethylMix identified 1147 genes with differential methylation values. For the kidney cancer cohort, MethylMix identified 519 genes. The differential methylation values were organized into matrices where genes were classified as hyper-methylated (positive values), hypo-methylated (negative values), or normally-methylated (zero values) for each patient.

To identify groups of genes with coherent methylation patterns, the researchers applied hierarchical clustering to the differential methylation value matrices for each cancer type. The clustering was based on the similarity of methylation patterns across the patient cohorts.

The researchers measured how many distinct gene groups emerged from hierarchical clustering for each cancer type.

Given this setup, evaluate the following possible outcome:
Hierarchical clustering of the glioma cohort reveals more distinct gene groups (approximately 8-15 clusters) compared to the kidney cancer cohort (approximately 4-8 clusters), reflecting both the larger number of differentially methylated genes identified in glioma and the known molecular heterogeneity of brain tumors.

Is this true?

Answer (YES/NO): NO